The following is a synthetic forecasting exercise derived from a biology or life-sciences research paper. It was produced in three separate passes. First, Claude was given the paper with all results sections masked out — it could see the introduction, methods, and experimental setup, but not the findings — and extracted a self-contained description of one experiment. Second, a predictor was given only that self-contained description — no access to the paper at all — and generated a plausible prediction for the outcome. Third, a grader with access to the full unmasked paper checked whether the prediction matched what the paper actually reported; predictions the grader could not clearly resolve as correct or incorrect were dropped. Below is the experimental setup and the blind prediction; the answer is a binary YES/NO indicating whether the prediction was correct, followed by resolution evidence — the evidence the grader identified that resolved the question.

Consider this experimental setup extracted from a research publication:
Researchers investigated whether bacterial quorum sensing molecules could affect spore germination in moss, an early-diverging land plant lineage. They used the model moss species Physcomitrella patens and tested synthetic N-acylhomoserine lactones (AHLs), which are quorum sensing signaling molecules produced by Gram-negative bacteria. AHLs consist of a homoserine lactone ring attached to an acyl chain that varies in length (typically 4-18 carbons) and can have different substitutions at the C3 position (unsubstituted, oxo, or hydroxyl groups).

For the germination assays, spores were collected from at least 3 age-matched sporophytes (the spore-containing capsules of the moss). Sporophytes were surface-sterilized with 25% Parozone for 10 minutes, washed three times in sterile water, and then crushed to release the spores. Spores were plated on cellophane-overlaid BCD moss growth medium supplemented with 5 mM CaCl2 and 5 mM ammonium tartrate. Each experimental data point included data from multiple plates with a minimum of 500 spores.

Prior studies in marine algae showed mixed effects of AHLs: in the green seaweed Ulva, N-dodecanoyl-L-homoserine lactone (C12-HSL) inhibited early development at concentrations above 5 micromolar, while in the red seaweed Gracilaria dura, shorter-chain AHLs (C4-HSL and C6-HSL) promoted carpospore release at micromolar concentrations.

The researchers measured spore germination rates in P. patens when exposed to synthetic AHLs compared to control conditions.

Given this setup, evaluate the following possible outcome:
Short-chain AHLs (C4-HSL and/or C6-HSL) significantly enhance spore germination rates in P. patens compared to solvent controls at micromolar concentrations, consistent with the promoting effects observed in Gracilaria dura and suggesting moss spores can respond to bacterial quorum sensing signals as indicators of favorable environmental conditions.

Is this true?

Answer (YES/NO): YES